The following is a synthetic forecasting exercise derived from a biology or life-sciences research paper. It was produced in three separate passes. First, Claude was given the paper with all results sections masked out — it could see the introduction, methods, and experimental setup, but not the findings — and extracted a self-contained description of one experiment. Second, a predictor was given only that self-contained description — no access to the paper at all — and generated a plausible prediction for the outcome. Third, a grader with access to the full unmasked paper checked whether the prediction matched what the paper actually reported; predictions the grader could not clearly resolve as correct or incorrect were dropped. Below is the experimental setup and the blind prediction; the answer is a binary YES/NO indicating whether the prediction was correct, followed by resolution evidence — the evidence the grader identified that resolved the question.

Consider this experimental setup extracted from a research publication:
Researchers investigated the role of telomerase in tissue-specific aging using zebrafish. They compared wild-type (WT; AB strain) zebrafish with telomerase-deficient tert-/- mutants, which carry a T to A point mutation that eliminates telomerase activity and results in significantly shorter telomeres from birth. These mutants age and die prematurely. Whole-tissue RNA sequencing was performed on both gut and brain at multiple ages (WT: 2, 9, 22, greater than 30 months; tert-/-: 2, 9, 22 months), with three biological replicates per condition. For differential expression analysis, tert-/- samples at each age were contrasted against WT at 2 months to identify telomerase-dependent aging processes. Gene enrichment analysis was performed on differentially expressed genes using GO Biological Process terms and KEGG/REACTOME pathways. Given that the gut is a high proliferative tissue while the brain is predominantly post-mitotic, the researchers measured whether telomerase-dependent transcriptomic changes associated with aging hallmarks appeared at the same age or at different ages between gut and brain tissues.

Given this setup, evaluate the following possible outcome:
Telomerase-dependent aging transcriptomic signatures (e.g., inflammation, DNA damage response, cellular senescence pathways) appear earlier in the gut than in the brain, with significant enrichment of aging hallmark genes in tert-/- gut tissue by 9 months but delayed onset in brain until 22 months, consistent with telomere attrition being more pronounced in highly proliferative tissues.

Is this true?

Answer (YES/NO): NO